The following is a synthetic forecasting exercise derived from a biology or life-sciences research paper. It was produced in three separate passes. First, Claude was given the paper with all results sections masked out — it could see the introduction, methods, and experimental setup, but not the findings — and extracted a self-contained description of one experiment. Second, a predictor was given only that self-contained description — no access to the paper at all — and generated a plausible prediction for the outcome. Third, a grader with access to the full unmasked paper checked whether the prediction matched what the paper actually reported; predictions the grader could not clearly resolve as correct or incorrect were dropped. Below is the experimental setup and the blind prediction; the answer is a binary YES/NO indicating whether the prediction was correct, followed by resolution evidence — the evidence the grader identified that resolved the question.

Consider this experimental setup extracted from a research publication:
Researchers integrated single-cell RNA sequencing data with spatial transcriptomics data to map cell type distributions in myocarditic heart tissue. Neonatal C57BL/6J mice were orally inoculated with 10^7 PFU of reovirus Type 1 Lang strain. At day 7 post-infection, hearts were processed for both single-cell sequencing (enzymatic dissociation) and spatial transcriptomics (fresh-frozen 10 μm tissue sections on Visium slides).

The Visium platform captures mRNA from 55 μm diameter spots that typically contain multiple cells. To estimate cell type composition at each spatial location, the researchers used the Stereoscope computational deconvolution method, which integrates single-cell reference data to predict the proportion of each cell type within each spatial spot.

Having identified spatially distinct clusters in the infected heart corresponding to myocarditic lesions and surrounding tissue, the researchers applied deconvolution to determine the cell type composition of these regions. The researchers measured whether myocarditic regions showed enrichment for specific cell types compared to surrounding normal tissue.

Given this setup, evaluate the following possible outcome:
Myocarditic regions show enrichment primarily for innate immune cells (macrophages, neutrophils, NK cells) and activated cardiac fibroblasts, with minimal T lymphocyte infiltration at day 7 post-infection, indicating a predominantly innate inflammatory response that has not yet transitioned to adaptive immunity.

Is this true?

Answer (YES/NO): NO